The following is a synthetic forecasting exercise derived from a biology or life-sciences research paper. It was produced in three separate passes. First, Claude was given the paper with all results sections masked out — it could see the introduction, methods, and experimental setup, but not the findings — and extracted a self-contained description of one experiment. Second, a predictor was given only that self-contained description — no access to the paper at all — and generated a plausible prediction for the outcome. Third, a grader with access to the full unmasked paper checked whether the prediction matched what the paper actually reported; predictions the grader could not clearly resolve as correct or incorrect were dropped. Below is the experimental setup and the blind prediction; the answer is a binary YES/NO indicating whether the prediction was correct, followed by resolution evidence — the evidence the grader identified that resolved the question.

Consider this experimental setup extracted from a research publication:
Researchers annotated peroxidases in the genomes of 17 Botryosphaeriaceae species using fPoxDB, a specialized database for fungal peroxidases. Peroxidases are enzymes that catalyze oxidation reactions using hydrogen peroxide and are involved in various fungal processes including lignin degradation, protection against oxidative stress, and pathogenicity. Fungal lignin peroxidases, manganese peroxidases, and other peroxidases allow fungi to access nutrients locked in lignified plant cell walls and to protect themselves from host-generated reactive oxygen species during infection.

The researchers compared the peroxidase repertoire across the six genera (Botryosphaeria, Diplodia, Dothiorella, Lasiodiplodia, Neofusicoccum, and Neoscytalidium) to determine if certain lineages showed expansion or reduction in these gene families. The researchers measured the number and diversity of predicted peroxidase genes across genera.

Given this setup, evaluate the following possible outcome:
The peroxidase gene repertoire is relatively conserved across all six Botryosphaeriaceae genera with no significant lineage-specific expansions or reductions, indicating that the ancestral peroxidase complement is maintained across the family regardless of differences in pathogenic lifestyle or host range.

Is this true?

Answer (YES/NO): NO